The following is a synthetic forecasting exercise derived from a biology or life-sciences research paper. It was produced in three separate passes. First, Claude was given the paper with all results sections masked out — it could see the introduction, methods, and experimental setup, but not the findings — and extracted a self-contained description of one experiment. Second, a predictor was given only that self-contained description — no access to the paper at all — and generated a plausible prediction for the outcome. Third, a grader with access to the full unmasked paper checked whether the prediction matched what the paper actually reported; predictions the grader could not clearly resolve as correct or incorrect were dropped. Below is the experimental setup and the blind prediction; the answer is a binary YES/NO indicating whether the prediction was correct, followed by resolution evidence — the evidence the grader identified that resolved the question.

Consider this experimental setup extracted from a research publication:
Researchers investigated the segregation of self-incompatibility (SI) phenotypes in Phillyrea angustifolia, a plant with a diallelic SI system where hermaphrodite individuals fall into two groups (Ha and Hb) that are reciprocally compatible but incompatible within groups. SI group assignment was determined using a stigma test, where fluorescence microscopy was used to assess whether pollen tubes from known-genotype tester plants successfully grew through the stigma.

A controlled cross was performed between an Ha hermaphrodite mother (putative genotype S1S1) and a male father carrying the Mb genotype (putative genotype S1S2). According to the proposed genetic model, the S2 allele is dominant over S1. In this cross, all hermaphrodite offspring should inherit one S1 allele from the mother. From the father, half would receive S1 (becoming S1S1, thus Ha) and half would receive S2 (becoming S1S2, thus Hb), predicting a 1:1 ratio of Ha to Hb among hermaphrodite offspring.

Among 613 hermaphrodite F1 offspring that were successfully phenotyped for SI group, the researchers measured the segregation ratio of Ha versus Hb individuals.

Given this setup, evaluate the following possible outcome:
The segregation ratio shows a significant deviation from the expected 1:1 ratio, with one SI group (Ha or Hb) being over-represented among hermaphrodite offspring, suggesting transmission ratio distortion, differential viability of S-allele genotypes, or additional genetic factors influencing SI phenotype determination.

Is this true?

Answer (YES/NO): NO